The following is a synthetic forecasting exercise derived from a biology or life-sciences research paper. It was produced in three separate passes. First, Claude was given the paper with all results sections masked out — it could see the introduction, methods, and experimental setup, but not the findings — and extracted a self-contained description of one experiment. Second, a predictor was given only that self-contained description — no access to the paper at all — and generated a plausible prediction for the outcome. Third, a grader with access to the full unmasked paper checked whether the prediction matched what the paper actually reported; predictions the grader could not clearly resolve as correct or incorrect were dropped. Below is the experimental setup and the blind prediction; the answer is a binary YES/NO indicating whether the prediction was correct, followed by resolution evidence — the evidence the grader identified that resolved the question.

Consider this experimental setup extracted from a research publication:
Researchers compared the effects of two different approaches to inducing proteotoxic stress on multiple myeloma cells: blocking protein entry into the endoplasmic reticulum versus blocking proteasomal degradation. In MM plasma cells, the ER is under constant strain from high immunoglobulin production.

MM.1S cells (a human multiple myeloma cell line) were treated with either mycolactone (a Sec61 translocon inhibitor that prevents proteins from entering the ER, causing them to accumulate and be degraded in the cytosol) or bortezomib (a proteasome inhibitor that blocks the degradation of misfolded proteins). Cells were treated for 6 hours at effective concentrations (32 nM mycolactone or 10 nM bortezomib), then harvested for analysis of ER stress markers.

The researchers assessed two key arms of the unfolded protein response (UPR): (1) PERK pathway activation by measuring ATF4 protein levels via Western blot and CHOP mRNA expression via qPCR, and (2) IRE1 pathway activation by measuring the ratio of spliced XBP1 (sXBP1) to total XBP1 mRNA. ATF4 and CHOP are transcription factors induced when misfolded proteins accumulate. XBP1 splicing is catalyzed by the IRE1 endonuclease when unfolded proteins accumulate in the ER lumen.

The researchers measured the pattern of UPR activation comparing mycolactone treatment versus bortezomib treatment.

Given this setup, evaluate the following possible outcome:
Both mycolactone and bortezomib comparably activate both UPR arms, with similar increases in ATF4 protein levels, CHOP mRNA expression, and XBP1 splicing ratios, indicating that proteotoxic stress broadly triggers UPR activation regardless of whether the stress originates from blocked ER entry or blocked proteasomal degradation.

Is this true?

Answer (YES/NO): NO